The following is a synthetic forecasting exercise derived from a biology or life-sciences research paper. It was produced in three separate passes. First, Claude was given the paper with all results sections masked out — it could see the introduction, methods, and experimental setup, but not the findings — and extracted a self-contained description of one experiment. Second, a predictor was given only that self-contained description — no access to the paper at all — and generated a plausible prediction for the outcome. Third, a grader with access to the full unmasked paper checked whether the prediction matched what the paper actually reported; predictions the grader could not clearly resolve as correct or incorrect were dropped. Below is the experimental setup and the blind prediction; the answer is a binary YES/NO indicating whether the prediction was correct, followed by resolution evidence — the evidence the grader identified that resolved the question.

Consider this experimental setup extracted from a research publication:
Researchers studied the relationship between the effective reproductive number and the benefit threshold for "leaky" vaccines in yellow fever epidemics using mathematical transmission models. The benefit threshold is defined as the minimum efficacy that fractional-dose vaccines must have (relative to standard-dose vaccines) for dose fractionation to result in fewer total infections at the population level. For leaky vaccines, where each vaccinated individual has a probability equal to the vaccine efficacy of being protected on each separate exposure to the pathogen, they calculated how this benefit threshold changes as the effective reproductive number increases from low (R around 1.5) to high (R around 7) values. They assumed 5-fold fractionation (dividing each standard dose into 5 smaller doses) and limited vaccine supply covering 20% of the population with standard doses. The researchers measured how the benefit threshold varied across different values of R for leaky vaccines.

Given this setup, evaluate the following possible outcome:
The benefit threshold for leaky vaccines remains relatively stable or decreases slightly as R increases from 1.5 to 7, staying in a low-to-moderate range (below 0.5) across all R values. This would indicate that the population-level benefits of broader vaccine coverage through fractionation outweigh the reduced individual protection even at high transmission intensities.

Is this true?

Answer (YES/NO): NO